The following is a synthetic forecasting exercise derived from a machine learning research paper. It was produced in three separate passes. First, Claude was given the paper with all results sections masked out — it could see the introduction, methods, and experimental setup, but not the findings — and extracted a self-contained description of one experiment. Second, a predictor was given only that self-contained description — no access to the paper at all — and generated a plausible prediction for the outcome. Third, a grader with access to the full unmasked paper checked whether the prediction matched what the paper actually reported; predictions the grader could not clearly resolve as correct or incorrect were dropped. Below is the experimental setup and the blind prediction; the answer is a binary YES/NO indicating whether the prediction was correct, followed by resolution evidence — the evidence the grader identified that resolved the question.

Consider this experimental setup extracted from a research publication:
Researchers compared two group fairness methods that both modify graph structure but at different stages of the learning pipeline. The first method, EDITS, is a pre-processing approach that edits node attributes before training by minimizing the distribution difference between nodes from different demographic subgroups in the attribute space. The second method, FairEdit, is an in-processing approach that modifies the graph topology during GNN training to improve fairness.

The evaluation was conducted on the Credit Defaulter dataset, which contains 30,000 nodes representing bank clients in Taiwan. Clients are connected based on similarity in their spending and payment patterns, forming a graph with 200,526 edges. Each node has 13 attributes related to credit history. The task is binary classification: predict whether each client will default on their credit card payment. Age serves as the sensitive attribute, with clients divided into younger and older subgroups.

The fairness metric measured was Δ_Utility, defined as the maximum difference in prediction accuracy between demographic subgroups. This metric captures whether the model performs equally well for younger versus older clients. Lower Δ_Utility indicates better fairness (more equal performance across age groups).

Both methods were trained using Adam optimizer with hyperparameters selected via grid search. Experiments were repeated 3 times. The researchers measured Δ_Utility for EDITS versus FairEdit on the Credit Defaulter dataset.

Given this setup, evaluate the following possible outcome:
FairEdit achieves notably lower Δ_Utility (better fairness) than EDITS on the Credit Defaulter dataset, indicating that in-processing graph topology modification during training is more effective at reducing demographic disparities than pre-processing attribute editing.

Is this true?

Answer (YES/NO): YES